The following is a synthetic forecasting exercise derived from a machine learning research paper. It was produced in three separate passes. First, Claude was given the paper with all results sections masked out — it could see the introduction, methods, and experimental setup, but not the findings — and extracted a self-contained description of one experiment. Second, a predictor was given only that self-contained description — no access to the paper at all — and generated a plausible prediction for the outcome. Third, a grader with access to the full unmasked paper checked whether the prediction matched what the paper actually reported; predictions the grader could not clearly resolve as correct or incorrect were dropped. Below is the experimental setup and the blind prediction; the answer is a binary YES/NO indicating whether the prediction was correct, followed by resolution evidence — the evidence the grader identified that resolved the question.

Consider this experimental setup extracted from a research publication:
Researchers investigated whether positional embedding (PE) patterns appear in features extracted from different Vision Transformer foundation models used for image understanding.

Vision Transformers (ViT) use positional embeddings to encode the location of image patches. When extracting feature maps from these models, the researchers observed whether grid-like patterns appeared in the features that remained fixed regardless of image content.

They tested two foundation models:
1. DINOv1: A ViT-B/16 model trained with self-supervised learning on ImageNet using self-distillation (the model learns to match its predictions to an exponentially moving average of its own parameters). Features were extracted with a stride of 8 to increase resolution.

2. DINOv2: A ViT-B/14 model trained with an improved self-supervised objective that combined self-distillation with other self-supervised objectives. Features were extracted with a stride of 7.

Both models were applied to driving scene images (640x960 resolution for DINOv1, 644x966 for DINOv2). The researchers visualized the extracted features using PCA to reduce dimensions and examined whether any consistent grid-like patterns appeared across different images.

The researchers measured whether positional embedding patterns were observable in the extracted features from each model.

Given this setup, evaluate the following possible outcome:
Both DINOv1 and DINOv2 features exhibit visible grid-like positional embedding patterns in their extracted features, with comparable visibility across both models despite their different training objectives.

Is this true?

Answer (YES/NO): NO